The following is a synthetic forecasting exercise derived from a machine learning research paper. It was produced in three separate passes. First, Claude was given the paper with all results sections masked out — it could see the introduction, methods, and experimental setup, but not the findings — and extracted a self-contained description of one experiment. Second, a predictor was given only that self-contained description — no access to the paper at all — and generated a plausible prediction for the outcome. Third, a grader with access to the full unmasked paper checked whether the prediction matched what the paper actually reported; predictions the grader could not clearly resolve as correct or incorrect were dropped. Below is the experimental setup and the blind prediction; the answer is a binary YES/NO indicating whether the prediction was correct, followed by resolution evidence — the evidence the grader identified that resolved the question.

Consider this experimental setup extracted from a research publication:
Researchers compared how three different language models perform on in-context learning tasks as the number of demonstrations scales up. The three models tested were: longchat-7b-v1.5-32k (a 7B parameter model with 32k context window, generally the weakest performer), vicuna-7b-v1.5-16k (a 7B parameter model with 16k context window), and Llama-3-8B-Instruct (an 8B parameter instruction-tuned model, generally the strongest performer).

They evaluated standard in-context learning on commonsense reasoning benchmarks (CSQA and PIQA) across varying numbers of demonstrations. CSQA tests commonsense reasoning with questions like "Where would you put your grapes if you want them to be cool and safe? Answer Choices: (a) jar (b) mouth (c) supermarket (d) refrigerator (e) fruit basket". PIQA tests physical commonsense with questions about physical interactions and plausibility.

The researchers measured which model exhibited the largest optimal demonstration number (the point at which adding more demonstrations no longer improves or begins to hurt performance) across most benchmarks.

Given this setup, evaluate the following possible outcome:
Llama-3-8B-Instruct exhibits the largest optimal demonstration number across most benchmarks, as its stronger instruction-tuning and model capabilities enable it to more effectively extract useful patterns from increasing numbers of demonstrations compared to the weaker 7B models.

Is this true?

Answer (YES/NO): NO